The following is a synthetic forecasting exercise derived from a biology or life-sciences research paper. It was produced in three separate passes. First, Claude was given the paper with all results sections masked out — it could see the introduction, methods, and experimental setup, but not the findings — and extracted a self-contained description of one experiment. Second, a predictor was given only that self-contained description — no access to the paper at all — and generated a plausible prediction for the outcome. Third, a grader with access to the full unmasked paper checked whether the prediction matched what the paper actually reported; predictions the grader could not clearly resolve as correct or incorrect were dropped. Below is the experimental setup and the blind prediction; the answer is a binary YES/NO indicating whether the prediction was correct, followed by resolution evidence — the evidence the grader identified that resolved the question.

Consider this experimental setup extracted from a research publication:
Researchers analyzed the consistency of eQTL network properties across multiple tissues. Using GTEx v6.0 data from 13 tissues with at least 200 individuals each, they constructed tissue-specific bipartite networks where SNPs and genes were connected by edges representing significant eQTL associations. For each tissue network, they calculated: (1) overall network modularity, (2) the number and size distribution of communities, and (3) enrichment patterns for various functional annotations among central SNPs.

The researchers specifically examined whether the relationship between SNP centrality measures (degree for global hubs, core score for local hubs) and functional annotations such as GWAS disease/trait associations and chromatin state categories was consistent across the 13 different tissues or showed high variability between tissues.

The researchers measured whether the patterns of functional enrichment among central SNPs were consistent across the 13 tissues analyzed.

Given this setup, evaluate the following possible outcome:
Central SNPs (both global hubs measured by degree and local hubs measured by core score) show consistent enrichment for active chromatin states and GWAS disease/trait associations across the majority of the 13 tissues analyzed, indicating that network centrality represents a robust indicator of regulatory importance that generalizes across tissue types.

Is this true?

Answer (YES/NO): YES